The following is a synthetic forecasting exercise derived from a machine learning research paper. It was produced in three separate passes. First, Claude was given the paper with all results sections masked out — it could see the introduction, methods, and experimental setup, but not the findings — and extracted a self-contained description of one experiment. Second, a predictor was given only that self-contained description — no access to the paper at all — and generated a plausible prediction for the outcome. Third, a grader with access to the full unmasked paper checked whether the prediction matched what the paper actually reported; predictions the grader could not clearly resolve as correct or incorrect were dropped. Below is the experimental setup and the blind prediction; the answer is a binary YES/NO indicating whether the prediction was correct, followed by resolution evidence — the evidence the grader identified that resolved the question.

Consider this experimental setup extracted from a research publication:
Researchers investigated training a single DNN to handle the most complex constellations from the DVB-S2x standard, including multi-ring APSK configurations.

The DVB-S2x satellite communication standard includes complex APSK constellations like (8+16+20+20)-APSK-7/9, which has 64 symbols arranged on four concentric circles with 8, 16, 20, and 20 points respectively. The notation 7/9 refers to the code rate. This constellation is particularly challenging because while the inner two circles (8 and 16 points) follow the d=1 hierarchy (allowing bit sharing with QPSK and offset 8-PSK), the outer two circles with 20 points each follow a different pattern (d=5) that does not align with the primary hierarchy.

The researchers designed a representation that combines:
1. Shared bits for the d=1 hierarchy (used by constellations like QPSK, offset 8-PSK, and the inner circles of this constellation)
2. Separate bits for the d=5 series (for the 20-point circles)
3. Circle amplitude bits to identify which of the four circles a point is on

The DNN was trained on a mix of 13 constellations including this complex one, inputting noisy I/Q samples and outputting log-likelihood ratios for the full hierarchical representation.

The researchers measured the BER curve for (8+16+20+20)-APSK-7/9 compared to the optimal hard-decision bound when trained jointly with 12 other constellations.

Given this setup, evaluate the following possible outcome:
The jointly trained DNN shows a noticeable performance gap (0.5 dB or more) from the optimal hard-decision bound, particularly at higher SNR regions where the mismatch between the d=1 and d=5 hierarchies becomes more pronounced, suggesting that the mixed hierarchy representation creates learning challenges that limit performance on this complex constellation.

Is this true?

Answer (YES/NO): NO